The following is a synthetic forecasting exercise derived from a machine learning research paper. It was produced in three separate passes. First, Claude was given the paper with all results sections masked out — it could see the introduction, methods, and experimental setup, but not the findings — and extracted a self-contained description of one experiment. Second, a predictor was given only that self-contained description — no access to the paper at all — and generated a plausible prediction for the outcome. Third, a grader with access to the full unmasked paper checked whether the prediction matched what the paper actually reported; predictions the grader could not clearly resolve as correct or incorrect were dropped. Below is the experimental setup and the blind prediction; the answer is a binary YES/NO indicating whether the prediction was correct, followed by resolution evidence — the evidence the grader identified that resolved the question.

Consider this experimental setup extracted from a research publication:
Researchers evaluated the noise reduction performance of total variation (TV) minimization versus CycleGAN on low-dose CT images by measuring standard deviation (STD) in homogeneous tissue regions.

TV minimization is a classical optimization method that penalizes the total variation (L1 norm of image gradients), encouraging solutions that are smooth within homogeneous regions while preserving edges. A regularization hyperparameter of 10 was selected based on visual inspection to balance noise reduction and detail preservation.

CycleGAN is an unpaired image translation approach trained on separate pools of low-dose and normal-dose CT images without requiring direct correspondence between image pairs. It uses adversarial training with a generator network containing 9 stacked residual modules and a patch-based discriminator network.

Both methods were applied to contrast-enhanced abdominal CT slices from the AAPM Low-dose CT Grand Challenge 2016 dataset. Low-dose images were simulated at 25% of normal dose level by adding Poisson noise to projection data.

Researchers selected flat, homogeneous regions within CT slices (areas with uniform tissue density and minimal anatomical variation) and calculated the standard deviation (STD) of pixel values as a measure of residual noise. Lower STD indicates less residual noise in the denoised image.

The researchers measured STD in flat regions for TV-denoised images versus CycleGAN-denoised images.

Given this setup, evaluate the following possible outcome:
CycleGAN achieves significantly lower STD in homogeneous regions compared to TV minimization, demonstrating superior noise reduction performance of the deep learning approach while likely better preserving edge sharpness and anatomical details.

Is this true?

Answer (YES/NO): NO